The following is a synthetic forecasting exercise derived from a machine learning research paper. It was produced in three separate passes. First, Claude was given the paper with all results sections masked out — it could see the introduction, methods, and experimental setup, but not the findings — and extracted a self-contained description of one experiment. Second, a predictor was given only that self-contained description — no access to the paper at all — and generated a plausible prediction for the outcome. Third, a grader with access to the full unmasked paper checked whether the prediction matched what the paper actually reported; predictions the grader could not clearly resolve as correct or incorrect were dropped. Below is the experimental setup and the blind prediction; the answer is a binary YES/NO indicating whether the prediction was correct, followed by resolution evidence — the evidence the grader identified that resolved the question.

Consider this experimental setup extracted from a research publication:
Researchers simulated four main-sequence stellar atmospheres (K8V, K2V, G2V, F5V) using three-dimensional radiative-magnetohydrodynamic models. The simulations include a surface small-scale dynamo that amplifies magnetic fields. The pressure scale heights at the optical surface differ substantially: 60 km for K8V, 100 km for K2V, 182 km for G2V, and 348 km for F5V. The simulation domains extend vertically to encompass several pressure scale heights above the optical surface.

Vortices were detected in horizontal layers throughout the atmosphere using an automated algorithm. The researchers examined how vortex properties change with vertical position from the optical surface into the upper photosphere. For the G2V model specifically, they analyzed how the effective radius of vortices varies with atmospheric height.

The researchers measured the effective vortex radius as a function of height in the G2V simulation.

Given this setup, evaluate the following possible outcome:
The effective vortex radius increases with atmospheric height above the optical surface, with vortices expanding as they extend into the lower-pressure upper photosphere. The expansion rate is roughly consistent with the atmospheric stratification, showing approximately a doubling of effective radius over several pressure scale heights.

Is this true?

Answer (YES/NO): NO